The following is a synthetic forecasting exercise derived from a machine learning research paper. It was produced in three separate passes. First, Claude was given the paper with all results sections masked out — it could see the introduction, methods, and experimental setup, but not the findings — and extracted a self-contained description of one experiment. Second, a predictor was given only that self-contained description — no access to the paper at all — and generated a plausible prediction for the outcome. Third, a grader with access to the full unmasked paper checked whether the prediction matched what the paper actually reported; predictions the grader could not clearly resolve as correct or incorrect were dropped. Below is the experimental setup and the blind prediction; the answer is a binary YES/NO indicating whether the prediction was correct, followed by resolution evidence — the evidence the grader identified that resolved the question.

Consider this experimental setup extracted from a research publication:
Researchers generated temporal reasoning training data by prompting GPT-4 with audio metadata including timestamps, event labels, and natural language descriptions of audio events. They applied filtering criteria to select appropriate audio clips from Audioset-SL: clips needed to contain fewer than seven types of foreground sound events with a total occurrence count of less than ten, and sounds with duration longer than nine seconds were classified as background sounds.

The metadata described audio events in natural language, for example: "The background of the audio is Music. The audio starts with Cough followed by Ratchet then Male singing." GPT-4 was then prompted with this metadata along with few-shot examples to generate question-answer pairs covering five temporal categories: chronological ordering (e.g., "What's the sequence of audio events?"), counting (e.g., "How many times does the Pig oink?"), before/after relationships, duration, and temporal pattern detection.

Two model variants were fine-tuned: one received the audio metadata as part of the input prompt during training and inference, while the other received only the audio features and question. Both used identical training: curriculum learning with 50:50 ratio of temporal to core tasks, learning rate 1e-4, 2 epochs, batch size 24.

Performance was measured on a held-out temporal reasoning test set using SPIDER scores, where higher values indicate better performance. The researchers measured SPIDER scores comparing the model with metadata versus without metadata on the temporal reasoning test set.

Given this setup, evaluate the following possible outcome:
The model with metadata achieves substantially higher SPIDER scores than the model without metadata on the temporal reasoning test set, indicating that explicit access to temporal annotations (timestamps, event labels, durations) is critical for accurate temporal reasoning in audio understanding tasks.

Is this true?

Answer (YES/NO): YES